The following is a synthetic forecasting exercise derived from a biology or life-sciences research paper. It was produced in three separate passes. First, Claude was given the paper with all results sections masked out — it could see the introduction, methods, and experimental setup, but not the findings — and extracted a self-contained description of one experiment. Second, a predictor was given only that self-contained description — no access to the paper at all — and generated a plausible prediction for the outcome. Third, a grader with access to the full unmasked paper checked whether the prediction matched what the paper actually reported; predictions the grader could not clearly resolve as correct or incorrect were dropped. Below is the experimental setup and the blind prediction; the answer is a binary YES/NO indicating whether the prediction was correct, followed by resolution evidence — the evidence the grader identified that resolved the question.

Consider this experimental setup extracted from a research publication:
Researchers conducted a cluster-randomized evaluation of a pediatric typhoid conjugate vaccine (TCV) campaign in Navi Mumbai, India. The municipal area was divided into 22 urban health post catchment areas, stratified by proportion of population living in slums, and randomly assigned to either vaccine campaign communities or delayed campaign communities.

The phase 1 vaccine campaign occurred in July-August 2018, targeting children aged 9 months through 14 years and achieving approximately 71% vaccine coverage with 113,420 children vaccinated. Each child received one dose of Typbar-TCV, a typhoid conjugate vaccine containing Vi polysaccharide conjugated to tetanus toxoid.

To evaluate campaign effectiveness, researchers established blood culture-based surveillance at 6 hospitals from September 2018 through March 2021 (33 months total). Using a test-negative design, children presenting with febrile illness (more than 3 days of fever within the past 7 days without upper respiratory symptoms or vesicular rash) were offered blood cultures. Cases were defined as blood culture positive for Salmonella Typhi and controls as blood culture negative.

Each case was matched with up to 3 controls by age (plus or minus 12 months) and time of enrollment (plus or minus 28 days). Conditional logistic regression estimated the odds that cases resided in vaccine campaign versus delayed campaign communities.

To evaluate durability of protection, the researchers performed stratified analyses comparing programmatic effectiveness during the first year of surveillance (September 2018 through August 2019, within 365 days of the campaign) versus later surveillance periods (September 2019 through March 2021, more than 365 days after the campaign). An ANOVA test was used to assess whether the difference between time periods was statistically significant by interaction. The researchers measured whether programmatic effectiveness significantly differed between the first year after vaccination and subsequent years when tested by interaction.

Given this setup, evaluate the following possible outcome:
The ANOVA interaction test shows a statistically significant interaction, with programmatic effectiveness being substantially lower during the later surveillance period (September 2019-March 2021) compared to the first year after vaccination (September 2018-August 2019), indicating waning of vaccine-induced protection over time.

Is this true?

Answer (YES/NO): NO